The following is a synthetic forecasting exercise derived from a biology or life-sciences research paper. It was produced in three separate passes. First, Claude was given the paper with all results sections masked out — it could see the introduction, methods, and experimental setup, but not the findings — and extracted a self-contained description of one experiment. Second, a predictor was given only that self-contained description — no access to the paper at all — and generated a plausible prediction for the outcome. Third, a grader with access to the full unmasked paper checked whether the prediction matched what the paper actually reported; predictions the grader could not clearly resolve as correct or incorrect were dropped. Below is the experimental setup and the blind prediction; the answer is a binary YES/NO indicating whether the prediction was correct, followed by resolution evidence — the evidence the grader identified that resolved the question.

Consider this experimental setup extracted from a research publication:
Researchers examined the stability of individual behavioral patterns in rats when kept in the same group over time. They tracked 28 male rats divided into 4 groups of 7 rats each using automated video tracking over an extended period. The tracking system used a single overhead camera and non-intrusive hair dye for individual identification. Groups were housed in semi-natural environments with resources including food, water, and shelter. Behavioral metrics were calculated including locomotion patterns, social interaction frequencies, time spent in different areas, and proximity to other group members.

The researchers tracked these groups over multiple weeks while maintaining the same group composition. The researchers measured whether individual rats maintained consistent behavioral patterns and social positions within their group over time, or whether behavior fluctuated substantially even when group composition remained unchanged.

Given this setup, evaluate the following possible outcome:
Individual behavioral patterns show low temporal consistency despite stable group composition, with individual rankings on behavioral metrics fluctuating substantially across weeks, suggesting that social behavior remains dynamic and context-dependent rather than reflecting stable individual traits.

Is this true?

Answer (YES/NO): NO